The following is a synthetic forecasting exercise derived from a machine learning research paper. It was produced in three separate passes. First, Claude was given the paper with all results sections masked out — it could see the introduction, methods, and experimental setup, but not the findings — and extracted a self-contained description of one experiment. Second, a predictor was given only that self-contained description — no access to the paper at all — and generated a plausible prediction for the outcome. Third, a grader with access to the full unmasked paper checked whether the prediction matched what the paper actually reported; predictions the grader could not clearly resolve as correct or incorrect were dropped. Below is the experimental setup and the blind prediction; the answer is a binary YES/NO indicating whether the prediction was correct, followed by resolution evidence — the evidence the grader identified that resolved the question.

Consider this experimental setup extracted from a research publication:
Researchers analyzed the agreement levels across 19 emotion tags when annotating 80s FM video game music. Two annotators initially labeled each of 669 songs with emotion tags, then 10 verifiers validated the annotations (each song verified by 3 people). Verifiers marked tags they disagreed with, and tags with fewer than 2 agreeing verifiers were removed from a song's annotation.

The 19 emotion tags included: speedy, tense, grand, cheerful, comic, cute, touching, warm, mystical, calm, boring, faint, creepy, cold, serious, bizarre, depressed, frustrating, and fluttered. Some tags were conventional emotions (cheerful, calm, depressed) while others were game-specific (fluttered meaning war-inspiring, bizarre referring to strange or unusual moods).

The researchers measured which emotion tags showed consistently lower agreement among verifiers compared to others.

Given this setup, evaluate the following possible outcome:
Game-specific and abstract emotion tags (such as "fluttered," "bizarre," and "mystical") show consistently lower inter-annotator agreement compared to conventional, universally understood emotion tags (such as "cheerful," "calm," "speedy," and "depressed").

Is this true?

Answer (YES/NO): NO